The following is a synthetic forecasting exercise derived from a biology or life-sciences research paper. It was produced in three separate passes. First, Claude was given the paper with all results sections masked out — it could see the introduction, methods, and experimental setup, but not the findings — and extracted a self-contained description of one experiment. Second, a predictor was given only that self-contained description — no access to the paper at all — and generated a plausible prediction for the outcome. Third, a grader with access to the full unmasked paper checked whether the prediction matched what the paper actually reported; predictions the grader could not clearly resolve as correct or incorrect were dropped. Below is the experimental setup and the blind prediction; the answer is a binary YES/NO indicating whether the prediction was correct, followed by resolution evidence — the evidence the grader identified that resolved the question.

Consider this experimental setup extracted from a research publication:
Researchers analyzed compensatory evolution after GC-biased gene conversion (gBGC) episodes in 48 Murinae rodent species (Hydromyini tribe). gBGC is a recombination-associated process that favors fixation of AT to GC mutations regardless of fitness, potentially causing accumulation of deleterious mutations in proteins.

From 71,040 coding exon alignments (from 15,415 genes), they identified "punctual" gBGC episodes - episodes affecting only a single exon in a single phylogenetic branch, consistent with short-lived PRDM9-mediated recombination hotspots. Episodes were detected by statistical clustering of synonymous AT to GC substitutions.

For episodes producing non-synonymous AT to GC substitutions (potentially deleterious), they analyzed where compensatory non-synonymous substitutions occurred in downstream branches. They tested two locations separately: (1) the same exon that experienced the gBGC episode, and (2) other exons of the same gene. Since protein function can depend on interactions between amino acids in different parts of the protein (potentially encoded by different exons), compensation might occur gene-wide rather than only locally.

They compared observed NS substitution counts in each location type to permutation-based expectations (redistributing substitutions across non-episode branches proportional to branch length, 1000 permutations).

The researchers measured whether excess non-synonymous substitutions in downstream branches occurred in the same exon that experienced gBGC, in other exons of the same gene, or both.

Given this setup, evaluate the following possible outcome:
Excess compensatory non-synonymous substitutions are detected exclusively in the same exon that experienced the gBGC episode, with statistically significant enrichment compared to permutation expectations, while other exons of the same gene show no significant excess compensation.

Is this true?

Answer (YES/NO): YES